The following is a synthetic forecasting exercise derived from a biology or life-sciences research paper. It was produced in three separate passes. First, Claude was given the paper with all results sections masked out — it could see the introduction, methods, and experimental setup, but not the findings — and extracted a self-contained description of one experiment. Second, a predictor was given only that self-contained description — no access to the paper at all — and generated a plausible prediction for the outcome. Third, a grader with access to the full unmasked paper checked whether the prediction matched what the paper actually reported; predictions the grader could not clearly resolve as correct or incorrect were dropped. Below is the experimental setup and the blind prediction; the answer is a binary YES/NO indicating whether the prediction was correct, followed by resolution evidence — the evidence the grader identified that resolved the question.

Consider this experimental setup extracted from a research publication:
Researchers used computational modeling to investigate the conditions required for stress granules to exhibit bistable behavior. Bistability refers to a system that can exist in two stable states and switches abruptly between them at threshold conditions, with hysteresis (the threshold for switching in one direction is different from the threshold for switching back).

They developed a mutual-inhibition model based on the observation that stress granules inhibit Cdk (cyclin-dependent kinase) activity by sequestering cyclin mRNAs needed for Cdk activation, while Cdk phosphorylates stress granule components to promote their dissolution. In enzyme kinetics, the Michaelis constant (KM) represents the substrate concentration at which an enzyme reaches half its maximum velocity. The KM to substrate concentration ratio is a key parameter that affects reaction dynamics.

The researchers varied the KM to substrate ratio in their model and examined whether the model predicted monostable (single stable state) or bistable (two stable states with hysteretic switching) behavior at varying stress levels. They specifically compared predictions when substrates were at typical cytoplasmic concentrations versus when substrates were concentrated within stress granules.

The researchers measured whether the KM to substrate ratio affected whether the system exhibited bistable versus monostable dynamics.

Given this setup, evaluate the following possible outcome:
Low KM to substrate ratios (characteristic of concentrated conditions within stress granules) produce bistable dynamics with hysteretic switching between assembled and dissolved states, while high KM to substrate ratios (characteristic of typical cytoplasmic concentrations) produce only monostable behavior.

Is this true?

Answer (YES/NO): YES